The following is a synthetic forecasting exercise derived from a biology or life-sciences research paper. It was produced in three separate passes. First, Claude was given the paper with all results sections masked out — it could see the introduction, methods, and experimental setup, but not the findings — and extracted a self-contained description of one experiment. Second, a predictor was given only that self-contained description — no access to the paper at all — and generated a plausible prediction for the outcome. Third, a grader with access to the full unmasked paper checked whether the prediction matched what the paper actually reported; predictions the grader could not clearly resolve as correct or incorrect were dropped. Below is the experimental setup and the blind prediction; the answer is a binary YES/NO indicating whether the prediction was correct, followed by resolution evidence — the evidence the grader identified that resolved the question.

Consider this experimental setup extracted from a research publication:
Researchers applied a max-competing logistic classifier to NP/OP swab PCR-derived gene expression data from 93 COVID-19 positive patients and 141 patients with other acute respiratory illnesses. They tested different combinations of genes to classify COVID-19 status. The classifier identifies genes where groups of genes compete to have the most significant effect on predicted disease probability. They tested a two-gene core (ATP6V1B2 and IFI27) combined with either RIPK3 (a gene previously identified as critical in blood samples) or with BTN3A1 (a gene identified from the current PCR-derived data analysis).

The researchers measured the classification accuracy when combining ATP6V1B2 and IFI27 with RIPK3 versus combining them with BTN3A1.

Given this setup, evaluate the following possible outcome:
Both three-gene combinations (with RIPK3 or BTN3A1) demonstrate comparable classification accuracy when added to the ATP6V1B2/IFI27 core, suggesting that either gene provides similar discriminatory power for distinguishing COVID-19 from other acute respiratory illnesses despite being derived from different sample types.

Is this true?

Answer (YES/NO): NO